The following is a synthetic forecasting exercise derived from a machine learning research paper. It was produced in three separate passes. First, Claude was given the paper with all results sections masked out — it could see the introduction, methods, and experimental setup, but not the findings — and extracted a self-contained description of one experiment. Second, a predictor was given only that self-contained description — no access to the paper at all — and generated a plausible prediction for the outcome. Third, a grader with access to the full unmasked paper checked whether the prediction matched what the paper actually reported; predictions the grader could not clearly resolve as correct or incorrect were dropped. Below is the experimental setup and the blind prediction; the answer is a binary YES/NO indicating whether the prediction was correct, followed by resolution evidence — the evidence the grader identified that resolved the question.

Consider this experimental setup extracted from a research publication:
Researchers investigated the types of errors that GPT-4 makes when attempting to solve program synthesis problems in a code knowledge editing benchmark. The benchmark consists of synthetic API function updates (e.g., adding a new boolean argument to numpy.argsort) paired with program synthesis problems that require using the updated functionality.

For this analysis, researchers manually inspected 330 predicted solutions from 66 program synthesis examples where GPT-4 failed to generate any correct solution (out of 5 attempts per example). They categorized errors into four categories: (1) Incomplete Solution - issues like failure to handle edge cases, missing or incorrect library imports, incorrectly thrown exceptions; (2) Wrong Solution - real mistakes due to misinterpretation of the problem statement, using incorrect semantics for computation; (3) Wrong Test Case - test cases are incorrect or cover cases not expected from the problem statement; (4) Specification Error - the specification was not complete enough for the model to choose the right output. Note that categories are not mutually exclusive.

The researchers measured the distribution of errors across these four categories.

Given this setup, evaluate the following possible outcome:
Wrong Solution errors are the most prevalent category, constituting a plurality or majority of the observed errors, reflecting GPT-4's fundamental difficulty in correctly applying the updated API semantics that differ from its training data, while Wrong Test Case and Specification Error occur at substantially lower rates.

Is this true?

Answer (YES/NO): YES